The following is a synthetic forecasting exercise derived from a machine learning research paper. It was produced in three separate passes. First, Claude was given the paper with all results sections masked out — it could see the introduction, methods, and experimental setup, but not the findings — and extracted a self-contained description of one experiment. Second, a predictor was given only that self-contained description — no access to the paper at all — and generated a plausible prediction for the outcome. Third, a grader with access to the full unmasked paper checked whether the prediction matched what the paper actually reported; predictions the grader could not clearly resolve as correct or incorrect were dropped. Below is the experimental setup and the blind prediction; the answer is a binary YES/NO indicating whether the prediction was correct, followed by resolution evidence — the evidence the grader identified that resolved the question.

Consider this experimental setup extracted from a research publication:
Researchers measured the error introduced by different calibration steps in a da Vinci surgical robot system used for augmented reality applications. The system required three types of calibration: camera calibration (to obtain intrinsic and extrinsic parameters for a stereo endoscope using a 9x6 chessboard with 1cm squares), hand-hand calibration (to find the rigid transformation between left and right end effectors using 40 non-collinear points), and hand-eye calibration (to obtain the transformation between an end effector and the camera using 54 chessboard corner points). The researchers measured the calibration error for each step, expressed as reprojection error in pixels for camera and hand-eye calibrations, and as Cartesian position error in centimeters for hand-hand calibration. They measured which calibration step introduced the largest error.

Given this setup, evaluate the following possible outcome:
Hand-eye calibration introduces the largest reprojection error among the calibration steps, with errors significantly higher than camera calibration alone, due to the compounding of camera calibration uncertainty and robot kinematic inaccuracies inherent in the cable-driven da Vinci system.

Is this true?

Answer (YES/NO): YES